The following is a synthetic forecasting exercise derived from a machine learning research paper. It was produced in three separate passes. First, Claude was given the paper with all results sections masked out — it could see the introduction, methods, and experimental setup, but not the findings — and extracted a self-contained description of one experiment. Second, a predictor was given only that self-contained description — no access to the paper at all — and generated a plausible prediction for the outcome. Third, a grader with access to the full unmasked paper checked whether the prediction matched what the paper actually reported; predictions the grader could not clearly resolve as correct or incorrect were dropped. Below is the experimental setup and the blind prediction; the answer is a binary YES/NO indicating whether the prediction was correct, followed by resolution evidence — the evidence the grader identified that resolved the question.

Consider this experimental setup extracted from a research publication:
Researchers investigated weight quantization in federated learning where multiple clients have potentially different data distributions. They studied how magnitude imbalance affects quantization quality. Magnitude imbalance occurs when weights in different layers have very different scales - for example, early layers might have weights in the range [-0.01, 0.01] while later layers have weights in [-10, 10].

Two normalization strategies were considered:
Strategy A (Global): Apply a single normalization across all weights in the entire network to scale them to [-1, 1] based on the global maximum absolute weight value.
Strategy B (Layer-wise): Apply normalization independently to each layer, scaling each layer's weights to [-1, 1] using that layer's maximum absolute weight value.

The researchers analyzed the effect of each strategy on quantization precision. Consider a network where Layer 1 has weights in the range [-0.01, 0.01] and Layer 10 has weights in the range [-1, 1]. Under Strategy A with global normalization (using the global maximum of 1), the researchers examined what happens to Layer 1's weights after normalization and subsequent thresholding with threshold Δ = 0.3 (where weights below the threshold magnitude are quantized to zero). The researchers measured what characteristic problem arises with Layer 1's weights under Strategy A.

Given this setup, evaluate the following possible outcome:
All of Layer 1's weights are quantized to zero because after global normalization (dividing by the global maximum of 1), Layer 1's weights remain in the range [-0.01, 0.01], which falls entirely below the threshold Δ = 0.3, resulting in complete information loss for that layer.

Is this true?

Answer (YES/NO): YES